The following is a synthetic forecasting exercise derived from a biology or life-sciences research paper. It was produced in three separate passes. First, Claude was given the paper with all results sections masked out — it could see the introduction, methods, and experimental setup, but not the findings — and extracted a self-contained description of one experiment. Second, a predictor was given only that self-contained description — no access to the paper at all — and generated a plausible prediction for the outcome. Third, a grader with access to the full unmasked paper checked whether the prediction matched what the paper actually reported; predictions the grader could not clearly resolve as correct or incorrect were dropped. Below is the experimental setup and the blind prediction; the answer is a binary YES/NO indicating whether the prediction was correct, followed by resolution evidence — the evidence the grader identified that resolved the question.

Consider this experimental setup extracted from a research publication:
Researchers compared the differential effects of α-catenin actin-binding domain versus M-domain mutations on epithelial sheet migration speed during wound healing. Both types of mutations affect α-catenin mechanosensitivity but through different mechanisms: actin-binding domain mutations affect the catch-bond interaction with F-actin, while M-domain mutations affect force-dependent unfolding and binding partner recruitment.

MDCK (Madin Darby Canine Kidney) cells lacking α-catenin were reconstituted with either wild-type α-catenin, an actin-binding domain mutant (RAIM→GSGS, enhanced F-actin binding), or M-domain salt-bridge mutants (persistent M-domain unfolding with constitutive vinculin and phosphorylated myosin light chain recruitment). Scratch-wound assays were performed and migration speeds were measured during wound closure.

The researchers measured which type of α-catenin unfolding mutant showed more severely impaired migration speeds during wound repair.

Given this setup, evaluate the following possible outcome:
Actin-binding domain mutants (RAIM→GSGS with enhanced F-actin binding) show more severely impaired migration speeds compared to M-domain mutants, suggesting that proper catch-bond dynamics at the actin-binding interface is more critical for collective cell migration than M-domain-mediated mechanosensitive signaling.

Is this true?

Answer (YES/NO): NO